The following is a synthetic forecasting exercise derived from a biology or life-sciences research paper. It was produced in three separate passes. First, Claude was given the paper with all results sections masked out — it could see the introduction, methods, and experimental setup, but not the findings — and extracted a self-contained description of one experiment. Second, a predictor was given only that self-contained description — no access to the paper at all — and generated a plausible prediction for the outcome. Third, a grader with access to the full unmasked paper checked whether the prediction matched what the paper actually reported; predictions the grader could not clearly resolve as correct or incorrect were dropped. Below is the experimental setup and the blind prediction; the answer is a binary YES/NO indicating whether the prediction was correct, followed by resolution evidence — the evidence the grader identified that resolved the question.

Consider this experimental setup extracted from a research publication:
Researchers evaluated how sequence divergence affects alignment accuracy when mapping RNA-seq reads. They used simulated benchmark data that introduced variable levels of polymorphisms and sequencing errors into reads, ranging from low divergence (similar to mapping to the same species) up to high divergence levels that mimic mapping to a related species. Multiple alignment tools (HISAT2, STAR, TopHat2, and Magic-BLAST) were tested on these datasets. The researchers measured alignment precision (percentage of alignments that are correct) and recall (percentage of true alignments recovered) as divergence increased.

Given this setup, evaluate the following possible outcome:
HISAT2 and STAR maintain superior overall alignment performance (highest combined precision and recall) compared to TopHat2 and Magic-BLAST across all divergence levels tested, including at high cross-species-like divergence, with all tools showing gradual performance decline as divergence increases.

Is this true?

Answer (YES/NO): NO